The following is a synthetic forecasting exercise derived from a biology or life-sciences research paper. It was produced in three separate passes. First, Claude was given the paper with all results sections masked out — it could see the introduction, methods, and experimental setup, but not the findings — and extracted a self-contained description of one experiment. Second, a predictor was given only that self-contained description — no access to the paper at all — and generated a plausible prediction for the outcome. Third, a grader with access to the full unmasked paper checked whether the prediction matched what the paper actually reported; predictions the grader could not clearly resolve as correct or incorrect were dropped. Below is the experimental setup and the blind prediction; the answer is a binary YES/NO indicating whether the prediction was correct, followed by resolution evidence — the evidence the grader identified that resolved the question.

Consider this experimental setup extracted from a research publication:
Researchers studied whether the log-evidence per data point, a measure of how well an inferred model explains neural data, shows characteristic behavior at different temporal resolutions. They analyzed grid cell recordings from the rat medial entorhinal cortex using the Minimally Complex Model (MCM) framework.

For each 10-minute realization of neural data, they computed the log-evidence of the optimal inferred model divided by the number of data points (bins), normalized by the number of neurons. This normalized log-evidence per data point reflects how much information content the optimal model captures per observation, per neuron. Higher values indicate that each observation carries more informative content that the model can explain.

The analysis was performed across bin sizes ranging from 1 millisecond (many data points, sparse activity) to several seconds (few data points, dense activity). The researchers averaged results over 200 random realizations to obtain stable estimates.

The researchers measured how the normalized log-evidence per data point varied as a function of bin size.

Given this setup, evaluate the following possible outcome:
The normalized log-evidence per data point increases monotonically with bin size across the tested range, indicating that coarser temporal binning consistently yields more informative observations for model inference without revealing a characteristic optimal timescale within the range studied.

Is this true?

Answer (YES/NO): NO